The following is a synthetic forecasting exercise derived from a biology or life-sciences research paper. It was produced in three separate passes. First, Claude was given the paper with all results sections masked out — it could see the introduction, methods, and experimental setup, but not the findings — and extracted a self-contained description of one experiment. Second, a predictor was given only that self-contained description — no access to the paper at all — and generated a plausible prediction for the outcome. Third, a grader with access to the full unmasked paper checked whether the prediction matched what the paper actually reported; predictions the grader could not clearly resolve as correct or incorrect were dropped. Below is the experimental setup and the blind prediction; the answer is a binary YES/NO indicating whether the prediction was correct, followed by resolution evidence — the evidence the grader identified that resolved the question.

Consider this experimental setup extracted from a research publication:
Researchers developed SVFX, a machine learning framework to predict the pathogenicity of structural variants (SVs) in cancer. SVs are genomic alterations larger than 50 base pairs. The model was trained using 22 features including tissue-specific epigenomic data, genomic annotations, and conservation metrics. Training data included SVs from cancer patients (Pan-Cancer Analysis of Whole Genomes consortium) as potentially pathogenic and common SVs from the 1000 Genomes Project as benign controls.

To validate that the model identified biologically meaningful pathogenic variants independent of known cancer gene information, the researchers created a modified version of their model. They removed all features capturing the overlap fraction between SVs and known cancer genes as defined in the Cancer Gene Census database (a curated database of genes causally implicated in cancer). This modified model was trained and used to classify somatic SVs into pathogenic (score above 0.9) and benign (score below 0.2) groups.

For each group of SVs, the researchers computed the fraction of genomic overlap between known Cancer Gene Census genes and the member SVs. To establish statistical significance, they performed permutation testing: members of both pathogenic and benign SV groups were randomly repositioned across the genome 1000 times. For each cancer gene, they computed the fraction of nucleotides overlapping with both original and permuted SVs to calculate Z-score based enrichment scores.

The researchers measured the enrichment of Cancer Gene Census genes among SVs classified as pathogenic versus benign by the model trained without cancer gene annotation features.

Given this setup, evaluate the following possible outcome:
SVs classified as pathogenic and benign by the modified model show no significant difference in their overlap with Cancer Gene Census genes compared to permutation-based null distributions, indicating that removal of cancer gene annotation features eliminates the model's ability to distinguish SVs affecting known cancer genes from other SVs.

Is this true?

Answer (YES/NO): NO